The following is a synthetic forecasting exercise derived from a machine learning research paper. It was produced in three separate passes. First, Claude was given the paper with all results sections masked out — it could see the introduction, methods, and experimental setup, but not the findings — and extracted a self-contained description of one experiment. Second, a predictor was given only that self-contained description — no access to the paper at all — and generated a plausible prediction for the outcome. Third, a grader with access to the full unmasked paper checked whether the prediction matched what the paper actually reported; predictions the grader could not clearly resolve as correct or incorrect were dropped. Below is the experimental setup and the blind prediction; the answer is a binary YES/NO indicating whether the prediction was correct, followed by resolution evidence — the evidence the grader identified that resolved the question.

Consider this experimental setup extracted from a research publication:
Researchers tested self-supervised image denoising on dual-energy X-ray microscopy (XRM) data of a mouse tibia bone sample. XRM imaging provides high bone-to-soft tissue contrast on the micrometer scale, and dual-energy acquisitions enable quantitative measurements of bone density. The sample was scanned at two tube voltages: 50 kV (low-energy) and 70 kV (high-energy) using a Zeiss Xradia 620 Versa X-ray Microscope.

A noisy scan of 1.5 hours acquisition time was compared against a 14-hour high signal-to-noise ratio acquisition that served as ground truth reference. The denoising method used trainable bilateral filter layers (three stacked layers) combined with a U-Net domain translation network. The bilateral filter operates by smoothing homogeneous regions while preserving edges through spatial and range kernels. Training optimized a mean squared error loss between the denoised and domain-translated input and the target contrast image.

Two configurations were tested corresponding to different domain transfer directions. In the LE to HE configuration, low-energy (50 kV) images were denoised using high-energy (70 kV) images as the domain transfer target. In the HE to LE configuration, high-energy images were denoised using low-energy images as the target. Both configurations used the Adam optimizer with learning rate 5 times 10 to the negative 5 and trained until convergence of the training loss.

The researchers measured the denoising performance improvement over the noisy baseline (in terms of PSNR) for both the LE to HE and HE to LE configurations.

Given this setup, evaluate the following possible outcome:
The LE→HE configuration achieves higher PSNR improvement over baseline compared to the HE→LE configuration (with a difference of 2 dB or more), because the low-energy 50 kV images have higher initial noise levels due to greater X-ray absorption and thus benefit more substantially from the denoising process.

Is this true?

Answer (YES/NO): NO